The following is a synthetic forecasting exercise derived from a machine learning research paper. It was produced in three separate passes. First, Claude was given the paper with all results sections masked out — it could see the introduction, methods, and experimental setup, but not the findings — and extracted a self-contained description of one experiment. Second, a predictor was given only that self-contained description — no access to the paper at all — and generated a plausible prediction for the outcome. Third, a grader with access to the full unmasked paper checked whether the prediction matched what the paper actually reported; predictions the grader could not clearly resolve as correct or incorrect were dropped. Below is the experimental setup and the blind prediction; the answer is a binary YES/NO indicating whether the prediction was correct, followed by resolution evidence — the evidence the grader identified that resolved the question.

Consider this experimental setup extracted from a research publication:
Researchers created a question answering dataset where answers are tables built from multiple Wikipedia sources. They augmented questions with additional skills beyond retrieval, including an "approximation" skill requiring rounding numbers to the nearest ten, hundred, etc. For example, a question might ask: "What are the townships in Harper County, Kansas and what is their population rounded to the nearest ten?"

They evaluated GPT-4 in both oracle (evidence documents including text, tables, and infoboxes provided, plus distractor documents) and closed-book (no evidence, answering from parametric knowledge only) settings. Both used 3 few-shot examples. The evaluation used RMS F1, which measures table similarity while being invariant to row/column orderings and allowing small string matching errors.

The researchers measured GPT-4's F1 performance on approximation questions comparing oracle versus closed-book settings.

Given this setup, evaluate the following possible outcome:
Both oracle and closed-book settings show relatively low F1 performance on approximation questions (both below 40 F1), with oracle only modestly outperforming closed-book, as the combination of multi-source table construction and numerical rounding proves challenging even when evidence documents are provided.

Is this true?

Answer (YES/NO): NO